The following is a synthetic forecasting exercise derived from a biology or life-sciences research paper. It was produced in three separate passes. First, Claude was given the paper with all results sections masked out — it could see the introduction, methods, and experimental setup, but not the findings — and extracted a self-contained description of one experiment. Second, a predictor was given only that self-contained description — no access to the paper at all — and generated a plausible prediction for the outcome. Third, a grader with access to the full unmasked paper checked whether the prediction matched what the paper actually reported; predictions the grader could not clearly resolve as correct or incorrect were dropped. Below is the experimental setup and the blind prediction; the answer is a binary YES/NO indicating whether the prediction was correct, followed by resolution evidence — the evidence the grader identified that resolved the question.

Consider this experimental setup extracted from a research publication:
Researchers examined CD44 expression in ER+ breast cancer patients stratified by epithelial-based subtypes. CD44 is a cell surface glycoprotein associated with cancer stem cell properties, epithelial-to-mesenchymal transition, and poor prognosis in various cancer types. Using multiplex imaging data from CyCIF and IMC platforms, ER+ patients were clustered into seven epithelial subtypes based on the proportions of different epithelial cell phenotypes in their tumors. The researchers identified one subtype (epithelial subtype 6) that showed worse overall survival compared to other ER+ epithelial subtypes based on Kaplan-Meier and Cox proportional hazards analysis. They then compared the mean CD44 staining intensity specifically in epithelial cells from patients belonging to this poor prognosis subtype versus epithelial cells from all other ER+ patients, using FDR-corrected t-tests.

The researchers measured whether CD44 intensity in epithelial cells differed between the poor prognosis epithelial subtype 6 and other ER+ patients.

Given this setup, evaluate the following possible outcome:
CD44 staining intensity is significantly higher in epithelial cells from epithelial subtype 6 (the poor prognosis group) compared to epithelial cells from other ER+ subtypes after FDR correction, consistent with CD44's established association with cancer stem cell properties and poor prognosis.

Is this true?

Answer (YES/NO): YES